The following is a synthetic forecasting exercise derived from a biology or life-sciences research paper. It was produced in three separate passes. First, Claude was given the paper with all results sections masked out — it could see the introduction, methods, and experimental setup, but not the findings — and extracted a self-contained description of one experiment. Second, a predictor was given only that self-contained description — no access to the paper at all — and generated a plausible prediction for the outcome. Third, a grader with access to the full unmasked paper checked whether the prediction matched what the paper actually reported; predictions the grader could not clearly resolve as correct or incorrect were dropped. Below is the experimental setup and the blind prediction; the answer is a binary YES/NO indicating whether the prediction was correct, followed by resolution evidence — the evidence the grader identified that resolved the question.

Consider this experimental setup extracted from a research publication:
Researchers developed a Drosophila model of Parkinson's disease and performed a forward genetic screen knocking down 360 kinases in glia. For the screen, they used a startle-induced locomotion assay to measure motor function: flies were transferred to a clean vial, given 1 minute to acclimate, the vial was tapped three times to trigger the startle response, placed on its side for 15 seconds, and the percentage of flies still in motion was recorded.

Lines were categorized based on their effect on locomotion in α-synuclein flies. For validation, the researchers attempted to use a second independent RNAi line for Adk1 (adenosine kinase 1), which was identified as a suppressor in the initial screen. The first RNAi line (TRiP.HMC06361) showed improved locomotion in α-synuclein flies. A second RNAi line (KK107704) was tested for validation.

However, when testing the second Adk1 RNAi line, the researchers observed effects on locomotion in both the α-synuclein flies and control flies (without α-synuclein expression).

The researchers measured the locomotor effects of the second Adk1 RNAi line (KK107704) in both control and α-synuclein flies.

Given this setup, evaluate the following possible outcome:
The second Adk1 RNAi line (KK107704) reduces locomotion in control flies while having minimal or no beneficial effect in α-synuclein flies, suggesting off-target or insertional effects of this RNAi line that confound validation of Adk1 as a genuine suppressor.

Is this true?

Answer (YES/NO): NO